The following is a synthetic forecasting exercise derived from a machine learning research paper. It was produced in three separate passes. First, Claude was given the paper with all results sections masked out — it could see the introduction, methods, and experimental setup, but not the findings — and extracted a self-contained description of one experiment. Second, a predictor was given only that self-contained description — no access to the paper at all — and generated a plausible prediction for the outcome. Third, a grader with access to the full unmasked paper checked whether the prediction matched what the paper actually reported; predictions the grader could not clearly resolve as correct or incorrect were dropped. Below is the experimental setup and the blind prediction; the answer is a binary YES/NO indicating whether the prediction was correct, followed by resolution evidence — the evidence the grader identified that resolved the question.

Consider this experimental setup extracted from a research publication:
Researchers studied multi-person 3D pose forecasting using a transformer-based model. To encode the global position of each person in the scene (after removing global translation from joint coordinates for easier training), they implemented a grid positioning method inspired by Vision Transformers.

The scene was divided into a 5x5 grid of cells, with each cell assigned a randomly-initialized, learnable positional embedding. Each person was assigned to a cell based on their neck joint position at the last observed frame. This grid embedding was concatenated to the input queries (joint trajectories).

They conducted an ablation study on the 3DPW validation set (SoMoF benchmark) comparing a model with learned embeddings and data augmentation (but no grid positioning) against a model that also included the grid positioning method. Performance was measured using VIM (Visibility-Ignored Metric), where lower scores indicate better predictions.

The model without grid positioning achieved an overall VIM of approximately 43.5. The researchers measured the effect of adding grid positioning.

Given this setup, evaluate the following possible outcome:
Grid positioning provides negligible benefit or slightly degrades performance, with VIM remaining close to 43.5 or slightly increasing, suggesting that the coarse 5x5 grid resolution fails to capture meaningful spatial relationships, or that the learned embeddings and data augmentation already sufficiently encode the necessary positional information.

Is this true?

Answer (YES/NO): NO